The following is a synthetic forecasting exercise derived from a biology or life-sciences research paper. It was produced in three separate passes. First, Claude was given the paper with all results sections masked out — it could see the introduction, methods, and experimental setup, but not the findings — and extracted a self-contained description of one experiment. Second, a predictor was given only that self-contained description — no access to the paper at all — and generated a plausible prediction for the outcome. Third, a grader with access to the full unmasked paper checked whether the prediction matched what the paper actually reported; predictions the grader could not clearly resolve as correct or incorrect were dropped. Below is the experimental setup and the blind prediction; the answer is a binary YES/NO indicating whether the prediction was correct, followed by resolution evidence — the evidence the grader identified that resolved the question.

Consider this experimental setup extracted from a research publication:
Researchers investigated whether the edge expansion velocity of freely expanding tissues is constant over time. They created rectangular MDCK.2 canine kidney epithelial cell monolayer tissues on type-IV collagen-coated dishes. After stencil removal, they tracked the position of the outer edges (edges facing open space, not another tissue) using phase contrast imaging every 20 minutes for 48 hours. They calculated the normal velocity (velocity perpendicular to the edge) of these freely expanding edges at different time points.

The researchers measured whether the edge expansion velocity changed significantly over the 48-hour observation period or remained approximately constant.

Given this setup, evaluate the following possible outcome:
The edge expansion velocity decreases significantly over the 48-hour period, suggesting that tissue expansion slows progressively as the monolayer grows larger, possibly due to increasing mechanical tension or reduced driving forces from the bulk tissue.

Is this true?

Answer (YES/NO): NO